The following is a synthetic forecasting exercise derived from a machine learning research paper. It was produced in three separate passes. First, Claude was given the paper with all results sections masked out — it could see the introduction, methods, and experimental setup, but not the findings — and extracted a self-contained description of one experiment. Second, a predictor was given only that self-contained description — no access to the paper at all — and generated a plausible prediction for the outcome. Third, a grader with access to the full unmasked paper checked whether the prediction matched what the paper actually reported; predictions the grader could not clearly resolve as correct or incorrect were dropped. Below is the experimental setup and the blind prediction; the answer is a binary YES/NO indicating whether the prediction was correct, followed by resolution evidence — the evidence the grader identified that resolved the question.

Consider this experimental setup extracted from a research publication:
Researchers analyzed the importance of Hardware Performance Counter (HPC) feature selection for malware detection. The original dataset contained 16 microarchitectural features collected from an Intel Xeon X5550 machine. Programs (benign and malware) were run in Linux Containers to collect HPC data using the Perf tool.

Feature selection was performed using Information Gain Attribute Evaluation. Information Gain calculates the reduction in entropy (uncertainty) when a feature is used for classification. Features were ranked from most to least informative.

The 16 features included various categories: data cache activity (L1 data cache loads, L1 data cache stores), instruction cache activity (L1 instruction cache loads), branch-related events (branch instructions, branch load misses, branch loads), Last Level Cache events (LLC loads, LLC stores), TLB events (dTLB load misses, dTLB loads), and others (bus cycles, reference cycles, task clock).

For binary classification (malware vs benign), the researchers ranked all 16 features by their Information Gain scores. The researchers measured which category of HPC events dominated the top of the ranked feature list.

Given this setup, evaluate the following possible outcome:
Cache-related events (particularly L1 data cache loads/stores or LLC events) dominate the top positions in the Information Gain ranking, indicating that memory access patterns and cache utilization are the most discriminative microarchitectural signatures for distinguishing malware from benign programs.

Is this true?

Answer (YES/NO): YES